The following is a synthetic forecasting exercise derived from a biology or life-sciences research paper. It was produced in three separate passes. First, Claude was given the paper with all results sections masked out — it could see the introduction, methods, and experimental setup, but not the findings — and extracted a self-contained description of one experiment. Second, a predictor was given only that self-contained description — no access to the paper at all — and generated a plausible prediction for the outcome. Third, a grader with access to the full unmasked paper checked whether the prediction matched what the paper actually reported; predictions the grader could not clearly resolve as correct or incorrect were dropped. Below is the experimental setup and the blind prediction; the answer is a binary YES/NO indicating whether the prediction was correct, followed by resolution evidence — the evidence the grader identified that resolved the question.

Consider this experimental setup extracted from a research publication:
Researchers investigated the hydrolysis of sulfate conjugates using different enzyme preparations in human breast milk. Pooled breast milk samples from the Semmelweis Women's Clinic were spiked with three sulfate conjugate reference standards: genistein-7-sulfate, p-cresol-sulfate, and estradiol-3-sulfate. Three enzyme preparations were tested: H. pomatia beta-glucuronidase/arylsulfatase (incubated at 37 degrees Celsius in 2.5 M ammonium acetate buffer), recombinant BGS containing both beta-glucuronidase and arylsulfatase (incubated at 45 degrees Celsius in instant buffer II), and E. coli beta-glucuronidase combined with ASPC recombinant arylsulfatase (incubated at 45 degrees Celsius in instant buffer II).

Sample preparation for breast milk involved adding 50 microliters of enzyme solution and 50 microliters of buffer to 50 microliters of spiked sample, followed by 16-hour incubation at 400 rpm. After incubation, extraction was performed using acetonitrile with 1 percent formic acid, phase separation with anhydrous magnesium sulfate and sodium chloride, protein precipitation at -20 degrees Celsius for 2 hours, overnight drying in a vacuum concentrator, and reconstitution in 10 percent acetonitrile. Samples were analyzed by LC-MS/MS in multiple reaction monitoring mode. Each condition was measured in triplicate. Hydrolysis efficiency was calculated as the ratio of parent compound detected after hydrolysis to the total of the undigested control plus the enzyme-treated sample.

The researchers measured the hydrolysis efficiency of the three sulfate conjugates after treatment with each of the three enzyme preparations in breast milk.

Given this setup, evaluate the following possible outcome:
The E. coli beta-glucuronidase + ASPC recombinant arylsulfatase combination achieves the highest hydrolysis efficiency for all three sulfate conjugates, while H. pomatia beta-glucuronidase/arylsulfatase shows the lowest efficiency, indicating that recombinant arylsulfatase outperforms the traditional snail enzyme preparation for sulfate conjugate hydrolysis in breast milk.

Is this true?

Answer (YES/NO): NO